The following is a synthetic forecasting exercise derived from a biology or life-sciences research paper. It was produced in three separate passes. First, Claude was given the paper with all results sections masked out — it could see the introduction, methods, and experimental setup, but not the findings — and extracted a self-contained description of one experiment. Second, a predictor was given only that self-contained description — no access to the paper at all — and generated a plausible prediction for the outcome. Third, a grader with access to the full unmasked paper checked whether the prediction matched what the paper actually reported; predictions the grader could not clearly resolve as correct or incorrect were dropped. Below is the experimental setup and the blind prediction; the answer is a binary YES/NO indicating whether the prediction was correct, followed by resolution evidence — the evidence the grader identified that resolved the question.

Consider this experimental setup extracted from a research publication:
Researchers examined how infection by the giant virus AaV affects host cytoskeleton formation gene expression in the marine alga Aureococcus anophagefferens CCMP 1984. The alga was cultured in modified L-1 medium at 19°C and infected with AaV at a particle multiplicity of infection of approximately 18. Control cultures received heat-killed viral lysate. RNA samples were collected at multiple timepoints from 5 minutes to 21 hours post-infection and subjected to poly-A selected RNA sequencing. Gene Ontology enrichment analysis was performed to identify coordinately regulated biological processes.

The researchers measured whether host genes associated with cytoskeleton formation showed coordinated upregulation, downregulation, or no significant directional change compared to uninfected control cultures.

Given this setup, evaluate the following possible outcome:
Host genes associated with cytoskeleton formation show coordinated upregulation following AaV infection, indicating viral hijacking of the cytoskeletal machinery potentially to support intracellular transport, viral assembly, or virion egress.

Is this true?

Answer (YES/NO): NO